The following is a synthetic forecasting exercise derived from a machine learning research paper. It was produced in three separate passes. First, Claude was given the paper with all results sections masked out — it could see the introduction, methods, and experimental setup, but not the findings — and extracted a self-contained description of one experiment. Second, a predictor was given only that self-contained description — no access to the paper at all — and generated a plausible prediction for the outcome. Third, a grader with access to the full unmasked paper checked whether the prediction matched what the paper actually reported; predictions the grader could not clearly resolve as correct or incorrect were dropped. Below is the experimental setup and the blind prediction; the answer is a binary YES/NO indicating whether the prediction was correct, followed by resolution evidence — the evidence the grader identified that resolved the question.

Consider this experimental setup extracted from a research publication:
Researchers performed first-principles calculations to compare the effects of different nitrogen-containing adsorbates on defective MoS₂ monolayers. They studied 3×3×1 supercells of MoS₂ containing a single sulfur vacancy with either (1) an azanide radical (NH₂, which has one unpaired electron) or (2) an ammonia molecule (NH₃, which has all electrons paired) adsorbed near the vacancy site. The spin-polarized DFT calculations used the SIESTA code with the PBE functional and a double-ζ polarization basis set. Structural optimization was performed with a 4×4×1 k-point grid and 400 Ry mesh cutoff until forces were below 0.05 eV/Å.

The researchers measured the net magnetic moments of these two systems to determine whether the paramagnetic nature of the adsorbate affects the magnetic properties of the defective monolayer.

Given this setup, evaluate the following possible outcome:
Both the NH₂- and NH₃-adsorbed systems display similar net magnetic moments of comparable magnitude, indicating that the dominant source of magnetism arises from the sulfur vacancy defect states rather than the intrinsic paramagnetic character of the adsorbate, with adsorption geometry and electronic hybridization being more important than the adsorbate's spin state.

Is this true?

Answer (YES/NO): NO